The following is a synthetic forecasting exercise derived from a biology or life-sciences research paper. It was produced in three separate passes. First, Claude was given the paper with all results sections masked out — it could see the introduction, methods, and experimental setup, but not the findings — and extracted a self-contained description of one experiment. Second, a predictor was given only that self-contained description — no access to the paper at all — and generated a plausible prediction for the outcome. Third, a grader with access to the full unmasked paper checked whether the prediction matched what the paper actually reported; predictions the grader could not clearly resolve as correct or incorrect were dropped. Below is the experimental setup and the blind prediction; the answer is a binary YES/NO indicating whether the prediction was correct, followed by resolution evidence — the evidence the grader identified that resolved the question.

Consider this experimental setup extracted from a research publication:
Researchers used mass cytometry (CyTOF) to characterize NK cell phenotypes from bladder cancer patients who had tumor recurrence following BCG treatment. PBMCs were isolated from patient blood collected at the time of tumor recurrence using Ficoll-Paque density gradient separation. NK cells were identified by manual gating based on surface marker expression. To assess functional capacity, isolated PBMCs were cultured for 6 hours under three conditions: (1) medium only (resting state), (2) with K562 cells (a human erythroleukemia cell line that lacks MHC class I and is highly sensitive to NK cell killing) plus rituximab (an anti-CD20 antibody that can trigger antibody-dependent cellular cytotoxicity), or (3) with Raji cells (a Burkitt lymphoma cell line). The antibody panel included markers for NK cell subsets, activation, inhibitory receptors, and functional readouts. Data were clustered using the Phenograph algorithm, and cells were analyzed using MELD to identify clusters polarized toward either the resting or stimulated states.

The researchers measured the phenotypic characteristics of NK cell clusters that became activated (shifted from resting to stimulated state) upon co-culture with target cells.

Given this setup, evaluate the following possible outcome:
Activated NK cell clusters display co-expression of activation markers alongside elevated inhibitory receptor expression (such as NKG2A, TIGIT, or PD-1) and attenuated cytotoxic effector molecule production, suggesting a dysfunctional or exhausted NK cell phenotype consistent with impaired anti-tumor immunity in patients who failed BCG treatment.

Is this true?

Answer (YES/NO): NO